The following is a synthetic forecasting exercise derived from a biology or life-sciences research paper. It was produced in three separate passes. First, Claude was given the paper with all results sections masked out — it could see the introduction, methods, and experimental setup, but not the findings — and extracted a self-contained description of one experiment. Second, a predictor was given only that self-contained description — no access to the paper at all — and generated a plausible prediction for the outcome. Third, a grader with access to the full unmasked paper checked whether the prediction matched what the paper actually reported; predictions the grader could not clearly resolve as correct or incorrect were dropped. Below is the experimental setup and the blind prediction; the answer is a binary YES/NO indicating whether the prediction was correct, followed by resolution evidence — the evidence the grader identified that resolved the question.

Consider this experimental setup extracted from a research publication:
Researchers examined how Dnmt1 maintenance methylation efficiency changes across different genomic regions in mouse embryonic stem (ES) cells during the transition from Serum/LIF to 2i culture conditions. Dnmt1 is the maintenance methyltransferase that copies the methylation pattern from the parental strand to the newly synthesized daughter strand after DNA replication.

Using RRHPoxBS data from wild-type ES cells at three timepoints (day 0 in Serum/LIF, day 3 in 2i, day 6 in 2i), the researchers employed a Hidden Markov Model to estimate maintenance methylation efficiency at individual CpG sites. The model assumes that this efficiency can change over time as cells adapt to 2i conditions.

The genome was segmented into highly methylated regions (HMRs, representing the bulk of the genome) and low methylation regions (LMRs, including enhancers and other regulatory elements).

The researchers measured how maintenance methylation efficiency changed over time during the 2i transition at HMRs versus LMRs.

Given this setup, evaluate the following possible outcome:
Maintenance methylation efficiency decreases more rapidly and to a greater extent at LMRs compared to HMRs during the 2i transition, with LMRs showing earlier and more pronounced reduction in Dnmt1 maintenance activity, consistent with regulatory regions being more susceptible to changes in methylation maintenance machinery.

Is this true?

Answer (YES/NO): NO